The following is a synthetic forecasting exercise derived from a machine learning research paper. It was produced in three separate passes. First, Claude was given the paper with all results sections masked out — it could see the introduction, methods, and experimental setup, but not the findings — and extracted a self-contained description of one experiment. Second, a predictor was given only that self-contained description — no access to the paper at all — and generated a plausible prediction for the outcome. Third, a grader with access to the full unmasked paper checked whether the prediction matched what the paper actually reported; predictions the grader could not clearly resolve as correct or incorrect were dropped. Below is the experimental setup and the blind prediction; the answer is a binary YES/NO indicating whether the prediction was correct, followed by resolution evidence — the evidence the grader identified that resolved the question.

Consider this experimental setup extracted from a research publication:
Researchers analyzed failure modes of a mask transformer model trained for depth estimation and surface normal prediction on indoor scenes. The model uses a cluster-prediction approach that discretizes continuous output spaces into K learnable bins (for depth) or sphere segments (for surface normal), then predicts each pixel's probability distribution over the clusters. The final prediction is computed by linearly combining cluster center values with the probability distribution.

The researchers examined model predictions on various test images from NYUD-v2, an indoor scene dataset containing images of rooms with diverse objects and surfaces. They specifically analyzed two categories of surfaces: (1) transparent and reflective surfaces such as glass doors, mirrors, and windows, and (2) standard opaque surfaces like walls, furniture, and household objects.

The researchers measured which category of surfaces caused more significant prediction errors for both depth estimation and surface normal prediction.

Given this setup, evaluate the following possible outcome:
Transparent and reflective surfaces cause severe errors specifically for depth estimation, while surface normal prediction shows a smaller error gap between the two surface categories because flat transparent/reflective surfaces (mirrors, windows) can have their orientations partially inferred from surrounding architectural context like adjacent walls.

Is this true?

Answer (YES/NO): NO